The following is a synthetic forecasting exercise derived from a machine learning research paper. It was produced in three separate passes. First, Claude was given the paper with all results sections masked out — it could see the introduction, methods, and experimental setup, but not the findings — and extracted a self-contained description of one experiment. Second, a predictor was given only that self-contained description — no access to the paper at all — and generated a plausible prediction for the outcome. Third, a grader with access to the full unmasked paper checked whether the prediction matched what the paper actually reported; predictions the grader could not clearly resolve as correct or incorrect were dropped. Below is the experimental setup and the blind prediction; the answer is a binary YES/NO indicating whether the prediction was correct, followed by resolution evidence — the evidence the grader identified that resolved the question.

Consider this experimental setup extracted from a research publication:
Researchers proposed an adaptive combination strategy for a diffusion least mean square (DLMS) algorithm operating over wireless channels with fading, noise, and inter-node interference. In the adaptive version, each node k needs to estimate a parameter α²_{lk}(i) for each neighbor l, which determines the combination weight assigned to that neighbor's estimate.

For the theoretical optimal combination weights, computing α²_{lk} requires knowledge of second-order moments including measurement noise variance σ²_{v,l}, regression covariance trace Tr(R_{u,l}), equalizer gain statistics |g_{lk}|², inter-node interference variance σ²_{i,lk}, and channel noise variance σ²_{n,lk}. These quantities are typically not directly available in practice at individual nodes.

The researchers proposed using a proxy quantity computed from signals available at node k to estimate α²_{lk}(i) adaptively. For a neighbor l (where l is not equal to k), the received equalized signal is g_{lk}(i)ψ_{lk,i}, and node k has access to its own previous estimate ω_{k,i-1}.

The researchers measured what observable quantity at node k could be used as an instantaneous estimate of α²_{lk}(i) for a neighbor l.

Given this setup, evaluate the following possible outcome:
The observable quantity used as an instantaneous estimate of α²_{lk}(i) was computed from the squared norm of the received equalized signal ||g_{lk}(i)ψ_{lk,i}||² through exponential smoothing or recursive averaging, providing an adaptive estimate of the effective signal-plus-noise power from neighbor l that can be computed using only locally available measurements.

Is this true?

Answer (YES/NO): NO